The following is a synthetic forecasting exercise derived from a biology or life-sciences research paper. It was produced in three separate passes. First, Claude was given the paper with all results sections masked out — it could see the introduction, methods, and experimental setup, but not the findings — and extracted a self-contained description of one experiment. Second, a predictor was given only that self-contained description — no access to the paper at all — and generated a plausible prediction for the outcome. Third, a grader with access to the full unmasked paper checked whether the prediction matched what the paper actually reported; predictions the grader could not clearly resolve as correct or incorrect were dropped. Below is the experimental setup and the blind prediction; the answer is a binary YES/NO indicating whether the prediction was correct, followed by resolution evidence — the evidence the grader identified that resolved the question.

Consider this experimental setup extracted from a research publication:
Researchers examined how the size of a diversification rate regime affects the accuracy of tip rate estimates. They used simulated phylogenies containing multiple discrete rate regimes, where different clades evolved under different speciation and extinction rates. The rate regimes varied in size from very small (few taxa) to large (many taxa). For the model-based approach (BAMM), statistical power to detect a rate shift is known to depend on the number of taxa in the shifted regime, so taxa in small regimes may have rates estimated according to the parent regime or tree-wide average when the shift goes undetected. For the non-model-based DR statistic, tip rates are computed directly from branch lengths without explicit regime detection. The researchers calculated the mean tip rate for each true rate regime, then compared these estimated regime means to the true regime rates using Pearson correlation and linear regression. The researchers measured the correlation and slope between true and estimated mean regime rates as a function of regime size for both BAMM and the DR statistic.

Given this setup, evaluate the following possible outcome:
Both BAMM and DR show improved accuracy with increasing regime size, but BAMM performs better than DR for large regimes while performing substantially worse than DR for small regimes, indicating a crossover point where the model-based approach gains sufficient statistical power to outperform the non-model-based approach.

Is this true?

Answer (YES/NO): NO